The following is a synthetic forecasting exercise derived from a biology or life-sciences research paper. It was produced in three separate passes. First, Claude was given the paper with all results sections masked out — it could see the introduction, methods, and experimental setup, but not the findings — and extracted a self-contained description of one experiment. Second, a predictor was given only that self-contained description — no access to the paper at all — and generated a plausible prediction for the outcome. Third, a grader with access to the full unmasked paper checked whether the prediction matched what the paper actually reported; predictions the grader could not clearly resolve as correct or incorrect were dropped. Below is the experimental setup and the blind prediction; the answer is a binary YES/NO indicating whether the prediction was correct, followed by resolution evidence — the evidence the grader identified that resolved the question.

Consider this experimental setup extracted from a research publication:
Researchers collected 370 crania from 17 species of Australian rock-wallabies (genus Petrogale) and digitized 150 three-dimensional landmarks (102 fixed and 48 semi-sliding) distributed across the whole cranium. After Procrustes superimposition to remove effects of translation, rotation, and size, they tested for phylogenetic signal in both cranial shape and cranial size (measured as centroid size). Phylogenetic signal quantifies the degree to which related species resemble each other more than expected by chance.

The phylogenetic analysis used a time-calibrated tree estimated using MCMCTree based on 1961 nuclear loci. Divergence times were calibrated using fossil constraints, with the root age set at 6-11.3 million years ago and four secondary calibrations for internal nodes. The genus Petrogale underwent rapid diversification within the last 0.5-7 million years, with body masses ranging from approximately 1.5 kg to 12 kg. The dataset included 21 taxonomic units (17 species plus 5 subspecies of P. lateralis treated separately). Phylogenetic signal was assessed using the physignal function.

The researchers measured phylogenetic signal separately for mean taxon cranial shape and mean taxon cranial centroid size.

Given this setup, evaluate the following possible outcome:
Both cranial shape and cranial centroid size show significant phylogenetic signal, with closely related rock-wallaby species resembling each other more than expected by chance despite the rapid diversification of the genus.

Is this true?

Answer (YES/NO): YES